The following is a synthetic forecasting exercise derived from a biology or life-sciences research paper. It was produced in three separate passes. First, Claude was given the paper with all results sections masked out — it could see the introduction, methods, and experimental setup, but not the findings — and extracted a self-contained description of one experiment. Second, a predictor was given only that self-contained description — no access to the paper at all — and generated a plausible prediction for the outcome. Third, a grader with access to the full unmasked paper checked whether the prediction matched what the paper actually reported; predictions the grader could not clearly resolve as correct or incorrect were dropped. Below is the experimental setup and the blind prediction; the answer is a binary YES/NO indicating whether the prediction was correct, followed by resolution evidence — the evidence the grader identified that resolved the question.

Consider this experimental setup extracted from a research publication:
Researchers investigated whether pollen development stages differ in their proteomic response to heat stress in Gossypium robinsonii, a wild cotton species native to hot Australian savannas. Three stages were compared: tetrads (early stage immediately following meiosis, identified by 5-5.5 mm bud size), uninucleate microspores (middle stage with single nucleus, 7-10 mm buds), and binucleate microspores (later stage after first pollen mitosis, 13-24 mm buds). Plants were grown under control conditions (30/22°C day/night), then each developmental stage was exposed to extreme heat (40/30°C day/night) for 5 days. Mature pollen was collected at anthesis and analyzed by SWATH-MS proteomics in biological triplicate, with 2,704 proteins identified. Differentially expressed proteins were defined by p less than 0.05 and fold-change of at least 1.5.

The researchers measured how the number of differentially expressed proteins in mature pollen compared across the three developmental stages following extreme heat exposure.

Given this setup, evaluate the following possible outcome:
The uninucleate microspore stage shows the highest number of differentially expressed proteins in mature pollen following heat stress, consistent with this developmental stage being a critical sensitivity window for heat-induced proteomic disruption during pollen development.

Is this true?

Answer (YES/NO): NO